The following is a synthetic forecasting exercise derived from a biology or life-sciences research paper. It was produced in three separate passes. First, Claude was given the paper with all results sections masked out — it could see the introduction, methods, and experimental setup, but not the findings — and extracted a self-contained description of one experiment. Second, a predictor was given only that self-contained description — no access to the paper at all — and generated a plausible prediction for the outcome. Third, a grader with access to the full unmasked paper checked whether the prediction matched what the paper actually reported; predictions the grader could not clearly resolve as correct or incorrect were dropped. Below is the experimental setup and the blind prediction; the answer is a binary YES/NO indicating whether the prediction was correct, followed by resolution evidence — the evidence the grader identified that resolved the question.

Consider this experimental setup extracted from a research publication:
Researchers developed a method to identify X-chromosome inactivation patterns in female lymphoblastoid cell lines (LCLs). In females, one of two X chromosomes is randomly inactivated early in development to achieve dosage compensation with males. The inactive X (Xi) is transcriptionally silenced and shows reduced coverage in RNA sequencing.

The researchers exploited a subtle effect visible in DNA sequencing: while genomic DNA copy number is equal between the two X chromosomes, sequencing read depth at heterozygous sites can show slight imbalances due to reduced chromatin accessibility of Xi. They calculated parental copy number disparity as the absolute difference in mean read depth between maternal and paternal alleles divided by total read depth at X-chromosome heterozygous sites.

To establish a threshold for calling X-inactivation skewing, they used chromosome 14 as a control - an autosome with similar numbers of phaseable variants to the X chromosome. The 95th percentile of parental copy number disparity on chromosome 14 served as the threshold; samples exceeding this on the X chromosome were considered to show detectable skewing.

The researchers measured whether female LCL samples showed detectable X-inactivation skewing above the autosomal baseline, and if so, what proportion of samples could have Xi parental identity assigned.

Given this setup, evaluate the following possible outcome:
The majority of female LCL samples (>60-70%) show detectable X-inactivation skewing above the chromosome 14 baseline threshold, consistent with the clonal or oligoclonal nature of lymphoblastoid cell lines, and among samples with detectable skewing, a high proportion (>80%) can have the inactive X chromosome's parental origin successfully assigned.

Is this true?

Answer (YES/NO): YES